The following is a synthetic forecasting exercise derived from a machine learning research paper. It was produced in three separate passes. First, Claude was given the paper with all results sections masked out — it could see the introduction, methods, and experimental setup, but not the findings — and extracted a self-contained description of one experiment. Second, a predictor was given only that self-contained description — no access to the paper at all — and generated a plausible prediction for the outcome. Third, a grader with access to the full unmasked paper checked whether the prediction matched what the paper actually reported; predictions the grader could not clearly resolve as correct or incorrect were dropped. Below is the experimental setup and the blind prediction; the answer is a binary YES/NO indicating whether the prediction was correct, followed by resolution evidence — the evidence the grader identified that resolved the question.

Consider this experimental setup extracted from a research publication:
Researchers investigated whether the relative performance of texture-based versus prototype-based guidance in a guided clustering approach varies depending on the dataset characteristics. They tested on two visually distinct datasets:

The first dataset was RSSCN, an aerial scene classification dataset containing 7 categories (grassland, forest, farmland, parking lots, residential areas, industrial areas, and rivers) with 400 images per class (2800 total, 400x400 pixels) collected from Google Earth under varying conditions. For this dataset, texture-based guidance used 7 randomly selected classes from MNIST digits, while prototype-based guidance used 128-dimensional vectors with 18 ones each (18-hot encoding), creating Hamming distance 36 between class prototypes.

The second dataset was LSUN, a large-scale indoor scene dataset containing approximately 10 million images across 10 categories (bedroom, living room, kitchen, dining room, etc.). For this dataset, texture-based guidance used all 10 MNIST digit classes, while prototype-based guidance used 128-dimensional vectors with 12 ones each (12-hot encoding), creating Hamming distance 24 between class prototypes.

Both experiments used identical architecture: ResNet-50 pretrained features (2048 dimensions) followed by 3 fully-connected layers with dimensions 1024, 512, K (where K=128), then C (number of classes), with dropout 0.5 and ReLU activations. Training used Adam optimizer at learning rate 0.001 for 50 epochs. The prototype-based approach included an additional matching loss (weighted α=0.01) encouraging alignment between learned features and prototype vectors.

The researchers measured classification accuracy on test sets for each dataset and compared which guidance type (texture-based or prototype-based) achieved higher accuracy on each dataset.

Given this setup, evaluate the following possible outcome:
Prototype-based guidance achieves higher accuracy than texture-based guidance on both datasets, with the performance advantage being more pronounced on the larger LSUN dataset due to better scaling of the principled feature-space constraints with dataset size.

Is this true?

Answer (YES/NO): NO